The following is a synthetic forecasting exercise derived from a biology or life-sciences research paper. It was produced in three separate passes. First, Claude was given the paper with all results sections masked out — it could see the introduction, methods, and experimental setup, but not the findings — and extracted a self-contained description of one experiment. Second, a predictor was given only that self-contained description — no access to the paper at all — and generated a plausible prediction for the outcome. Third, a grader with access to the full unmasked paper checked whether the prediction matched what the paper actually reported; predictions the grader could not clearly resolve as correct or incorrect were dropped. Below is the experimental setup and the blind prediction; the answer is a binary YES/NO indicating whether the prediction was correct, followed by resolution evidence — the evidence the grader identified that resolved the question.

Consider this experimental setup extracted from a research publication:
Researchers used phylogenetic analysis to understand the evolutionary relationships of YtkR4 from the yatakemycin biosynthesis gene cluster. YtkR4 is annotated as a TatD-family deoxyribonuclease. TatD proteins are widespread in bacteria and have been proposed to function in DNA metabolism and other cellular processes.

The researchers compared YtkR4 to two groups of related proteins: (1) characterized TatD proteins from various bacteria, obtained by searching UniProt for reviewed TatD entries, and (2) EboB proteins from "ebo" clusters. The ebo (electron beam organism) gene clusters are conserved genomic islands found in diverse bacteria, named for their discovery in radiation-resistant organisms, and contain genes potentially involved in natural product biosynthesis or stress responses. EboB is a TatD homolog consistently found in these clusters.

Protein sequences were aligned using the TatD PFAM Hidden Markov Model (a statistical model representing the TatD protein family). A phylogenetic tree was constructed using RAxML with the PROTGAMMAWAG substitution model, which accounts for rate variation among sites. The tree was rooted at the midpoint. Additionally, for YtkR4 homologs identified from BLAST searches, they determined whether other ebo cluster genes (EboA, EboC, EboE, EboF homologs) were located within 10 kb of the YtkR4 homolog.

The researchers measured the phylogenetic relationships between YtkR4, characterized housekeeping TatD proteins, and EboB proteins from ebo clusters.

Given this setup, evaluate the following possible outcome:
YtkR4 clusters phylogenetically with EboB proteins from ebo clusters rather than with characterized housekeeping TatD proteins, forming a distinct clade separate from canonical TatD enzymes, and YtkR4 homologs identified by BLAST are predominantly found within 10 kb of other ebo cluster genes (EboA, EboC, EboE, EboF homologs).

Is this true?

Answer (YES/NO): NO